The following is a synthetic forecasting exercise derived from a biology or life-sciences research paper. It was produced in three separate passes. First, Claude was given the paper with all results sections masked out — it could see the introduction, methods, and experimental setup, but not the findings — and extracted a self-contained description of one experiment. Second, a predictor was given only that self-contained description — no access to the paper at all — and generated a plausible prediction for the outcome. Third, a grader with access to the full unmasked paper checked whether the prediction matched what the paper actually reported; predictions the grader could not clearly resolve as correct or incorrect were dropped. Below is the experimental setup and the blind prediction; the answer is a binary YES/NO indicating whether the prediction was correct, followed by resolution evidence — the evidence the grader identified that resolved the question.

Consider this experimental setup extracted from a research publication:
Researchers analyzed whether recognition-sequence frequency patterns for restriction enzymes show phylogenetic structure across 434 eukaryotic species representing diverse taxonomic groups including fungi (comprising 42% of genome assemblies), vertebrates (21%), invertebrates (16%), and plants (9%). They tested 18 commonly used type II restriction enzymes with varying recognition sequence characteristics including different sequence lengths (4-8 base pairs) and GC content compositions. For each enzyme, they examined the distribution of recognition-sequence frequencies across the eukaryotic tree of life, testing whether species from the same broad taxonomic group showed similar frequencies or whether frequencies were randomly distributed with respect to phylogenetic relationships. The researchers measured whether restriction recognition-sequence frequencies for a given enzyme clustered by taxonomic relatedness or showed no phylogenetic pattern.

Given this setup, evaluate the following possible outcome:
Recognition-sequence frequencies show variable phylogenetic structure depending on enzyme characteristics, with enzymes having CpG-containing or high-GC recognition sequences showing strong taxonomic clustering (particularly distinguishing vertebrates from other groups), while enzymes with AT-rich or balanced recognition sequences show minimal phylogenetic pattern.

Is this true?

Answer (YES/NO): NO